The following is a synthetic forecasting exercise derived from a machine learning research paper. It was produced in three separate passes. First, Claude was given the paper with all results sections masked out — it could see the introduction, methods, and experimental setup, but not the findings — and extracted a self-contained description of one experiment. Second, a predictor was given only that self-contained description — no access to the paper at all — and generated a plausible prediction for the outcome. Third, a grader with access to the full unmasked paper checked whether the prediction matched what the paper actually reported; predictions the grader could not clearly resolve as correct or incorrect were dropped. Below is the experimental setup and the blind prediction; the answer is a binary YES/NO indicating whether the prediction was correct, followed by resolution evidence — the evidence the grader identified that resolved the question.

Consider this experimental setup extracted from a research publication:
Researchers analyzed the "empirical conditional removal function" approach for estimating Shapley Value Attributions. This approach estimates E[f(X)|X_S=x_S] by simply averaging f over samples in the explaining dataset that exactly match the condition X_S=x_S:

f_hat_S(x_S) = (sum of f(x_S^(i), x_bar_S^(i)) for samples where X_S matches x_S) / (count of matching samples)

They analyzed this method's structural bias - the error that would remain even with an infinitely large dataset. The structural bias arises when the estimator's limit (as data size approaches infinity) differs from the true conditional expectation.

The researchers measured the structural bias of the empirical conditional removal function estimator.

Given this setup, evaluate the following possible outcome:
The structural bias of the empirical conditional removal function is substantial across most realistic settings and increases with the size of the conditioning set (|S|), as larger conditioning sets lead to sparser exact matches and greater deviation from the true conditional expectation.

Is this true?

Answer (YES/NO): NO